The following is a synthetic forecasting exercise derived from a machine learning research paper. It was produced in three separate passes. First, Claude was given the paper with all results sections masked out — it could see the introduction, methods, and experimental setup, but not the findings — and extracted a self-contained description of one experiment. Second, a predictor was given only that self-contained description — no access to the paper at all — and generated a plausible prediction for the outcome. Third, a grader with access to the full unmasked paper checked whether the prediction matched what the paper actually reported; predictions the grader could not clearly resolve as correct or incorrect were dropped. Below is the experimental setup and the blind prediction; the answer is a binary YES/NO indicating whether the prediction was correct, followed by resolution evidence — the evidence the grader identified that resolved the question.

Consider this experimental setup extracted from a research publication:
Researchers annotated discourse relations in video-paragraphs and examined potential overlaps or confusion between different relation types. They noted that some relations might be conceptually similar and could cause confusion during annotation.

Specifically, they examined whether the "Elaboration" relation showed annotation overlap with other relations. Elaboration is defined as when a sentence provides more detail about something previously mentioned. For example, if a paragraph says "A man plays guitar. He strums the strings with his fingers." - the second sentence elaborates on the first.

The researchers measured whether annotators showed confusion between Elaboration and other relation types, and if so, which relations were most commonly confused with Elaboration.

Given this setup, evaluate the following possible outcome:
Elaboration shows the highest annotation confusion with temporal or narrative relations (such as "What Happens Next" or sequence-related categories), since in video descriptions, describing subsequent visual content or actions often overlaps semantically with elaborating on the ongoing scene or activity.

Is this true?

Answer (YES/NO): NO